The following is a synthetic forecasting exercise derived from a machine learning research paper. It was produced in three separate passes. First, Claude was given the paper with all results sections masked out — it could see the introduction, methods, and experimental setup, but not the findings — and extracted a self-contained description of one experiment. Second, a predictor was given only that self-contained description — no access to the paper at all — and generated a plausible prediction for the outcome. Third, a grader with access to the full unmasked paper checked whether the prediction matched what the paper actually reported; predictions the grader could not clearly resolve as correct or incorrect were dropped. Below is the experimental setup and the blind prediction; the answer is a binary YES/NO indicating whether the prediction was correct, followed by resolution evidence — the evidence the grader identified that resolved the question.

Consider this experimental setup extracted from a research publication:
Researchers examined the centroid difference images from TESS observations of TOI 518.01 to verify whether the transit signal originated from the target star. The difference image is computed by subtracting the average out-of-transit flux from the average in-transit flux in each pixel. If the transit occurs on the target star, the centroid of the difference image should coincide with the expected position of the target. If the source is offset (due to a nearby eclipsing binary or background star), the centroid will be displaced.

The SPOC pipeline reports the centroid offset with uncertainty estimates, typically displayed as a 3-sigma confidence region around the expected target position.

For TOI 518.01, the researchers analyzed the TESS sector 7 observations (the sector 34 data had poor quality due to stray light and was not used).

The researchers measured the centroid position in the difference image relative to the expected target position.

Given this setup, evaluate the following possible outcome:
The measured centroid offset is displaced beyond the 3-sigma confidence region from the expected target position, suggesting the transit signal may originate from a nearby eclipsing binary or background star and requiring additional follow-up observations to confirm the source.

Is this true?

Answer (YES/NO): YES